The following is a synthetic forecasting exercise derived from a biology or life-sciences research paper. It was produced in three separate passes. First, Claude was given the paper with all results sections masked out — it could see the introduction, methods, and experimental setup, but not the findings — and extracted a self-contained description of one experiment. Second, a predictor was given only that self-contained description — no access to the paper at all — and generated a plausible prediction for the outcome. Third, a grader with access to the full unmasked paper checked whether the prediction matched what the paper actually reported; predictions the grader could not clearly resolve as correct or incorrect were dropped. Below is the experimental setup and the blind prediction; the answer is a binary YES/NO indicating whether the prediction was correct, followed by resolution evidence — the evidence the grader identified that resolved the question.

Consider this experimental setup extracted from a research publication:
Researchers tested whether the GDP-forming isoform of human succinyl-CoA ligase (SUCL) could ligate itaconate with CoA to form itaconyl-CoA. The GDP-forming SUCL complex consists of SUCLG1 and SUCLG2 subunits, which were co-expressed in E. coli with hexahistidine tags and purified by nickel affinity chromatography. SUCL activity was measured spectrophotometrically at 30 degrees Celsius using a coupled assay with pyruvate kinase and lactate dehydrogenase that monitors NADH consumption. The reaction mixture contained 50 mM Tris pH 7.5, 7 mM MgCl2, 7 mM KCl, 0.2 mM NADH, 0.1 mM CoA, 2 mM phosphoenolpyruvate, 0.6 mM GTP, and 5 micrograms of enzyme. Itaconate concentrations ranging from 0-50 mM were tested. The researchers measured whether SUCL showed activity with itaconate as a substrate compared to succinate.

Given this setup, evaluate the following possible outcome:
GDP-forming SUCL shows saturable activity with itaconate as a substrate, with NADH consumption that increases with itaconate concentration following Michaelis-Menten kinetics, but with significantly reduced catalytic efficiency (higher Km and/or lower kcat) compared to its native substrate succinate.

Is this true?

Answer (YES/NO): YES